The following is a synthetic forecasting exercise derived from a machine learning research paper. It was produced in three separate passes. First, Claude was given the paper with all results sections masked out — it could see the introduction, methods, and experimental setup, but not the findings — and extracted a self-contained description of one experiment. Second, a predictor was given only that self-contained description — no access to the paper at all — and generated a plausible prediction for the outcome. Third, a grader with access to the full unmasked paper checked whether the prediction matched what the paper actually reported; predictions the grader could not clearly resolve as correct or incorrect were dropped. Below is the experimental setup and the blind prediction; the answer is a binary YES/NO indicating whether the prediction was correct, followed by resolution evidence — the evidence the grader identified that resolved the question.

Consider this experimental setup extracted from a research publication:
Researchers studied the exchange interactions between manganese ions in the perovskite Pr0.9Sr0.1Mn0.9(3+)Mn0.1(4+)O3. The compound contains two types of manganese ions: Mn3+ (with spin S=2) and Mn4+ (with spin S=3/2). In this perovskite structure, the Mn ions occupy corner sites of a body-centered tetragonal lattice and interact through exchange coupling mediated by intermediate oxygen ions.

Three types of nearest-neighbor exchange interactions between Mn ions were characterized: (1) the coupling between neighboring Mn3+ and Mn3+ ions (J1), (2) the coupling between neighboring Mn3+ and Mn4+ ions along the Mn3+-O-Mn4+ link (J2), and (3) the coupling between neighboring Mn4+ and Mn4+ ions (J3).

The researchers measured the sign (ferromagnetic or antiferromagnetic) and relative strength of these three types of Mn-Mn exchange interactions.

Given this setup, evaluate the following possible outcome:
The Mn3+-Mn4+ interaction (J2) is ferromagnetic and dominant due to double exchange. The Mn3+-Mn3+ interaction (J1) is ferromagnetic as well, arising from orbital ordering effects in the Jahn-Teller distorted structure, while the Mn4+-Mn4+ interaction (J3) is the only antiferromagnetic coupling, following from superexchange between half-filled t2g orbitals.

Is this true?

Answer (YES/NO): YES